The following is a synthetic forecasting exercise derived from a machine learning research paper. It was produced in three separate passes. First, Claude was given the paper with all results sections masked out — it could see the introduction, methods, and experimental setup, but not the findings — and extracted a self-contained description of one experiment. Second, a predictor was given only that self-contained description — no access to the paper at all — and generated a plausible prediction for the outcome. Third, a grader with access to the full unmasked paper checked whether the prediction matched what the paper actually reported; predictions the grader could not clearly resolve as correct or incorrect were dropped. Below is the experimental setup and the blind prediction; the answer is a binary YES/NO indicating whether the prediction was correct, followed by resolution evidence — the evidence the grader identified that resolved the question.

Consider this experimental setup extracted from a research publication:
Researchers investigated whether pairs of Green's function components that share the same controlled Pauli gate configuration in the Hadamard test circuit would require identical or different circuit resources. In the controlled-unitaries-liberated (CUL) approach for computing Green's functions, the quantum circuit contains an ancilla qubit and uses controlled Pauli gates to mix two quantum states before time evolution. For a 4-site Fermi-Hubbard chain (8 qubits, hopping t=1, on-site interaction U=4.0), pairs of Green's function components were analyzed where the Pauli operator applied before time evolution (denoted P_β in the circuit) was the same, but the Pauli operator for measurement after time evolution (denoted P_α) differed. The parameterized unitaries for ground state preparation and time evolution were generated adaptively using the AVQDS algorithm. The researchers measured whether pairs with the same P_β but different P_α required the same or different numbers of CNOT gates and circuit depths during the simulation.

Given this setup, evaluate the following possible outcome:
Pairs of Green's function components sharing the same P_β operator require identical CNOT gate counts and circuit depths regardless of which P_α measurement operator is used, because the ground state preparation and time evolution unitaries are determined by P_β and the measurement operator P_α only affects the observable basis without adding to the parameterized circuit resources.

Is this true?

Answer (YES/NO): YES